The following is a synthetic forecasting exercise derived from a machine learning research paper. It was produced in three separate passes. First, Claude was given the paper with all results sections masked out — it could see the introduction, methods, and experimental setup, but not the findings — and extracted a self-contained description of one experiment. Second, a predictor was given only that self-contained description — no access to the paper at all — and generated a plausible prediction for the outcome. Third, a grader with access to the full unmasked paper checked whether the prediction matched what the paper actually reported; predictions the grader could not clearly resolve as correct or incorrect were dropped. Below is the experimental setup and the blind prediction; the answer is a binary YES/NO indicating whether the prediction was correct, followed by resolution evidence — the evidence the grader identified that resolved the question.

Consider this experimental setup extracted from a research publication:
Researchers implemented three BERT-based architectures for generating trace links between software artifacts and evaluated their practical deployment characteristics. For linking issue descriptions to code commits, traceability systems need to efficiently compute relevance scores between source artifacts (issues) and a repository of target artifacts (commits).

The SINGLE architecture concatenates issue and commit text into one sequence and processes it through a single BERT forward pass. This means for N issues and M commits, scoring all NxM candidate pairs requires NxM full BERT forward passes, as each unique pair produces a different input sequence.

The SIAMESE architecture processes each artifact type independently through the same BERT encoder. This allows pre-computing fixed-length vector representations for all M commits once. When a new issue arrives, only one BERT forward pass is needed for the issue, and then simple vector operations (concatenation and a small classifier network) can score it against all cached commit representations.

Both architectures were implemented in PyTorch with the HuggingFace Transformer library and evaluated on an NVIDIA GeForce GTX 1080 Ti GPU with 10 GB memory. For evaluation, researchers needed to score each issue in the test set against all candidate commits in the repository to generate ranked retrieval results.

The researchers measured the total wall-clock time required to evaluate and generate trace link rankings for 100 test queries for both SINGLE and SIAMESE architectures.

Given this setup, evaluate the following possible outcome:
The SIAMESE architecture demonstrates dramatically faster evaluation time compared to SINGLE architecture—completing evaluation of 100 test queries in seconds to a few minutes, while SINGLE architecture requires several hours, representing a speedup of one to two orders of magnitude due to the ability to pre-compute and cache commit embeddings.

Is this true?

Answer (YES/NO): NO